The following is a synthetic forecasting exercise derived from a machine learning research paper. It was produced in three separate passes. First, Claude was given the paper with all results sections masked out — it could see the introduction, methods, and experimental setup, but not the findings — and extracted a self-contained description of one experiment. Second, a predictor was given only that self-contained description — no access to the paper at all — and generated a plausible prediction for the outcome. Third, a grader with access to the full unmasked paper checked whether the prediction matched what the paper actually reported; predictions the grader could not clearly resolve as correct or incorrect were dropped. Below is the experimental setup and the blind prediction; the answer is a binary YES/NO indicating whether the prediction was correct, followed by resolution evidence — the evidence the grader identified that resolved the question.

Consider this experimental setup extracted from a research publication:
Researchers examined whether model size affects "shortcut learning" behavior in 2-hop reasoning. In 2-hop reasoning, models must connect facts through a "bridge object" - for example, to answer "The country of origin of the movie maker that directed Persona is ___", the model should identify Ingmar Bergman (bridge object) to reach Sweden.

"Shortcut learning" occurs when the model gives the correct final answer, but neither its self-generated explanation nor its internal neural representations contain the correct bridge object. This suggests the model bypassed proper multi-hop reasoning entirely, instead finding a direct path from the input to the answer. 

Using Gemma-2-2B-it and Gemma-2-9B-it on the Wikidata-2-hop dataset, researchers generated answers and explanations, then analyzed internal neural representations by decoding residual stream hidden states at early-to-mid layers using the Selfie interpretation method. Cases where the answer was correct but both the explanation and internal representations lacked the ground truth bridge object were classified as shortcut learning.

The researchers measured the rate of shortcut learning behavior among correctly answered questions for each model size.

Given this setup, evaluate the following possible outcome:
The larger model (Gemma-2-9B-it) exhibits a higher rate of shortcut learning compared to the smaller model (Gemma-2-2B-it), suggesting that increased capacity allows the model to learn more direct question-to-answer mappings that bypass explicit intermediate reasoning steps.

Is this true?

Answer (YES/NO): YES